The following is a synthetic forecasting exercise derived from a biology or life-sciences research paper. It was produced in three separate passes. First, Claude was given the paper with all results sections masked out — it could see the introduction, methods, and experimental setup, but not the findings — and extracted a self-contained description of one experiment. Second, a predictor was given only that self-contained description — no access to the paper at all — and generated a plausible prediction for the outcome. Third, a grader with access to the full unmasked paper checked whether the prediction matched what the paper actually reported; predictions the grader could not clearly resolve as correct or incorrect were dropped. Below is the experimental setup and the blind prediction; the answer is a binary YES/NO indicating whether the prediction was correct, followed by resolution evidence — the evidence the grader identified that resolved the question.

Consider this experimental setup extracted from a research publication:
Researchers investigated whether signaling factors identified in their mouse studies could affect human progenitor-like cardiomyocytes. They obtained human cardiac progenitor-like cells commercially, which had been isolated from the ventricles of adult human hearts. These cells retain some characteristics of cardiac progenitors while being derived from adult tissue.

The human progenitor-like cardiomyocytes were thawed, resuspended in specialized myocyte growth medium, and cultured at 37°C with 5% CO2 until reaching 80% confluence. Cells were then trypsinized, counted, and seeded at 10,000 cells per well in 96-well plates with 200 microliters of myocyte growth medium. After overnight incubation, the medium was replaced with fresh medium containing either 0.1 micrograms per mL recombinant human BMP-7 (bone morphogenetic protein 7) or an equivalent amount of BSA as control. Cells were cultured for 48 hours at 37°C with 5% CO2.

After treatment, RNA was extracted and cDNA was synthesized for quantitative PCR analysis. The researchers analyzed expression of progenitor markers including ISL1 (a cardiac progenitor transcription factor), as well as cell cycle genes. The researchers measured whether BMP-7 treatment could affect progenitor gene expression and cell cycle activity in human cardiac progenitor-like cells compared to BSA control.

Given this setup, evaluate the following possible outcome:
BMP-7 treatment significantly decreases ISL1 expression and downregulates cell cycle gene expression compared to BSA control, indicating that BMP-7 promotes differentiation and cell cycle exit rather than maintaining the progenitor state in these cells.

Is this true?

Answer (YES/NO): NO